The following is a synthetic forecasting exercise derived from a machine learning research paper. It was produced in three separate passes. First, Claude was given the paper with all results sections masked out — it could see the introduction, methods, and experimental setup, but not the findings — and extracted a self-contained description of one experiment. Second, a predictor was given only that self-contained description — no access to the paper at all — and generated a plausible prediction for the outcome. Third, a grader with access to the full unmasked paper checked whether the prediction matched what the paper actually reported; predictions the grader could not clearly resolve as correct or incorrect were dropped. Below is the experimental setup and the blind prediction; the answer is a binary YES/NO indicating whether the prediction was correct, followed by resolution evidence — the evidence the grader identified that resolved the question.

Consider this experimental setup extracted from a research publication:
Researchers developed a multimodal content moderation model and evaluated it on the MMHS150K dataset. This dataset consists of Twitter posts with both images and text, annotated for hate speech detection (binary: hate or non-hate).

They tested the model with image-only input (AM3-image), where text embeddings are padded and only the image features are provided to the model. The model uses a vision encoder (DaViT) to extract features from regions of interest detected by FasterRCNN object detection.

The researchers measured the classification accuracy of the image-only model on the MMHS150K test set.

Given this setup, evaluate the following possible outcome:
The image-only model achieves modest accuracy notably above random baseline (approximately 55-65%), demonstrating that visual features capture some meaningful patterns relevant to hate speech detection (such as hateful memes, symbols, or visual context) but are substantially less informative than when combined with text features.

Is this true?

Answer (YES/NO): NO